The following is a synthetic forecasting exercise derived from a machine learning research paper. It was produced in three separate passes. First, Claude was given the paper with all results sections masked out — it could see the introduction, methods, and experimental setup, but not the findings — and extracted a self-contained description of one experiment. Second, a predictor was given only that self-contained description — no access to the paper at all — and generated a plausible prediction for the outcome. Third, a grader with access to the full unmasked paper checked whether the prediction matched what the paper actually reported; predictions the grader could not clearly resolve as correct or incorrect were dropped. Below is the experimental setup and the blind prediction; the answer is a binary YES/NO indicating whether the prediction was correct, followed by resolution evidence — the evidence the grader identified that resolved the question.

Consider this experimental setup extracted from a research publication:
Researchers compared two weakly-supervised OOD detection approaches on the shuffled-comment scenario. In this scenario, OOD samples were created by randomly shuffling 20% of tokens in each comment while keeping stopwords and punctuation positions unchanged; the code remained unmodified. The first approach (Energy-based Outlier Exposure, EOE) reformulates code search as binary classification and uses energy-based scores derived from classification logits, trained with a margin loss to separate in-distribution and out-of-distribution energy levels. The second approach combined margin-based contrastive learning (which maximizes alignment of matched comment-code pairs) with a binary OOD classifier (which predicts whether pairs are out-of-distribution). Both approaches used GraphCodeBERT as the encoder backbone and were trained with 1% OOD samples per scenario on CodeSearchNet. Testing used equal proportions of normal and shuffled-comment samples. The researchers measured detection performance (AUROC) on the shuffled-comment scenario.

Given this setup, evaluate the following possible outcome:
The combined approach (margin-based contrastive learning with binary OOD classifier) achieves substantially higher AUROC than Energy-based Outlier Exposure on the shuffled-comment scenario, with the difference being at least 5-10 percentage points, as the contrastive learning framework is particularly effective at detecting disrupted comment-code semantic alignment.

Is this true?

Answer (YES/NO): NO